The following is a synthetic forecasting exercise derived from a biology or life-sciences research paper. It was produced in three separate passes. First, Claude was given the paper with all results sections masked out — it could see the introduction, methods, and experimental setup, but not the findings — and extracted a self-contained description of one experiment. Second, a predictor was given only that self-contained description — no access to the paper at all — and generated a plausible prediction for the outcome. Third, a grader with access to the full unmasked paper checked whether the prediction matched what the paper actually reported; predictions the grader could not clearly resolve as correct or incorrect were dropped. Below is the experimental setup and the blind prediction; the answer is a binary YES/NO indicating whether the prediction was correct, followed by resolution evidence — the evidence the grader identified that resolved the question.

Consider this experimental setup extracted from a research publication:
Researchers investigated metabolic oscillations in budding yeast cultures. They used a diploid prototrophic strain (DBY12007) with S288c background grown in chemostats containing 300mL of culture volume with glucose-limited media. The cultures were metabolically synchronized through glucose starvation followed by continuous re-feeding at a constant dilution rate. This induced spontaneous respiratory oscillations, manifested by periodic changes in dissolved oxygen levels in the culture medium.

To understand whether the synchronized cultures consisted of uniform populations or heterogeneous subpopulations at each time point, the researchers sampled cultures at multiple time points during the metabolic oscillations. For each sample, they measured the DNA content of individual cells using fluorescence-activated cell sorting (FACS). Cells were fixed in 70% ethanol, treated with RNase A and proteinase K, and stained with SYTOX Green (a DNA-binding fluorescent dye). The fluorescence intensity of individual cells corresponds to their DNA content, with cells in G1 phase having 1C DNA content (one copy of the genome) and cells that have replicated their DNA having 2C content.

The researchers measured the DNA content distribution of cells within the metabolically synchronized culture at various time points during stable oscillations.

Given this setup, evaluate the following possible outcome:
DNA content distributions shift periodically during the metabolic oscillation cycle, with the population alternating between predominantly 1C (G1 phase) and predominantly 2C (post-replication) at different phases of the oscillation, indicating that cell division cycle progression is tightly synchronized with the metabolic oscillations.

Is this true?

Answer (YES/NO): NO